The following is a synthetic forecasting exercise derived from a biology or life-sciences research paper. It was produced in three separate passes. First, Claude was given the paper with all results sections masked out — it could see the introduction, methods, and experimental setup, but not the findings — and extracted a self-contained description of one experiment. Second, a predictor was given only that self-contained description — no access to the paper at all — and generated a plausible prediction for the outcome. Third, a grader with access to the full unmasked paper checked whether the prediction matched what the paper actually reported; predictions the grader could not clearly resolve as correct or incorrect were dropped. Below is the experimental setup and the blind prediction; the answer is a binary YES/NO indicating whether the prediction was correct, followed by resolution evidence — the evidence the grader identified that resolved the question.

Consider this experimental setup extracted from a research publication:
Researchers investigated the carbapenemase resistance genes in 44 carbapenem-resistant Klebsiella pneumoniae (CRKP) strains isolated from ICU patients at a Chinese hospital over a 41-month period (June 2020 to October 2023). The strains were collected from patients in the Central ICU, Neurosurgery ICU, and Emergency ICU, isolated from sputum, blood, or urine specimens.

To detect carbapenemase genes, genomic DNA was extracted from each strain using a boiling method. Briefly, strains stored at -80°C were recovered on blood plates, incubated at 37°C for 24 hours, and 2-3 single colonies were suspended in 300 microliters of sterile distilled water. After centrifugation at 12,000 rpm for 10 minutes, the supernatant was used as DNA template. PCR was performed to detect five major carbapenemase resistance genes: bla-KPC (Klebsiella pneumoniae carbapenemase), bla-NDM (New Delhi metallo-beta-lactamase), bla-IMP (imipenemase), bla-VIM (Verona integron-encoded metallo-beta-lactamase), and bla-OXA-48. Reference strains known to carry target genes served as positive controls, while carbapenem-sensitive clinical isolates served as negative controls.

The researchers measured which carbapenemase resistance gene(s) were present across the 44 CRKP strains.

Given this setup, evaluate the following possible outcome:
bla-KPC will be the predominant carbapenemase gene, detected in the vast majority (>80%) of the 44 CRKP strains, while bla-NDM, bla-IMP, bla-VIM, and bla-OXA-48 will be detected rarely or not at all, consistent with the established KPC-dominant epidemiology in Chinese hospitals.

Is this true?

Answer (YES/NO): YES